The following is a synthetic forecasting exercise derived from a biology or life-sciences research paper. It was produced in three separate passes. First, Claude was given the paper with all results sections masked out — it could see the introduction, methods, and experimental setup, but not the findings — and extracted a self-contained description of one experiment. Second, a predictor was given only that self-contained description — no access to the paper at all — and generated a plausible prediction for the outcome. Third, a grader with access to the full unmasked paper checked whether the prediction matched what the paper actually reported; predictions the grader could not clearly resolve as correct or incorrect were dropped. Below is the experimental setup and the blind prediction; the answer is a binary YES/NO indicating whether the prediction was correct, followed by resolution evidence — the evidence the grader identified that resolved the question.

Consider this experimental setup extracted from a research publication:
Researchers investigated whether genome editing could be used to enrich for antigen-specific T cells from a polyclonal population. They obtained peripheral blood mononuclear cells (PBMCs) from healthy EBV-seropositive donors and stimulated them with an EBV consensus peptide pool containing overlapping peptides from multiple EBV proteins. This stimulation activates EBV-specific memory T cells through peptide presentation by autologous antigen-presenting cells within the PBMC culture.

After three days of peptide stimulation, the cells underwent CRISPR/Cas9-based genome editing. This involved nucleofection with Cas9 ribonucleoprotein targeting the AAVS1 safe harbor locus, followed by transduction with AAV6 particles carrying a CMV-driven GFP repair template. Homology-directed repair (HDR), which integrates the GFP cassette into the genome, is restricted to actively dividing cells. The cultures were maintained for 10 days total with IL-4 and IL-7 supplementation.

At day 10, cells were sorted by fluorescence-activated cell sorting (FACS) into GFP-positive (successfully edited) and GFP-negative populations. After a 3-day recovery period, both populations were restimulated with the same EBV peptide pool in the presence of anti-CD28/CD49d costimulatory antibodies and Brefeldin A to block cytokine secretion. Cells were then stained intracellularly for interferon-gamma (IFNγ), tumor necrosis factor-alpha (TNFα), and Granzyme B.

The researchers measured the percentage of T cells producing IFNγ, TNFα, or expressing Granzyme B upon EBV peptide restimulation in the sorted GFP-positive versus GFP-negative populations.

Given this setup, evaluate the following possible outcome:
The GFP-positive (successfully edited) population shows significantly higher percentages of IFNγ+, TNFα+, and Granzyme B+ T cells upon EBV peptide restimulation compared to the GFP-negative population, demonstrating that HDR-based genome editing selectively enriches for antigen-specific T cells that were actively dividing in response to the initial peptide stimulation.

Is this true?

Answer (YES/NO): NO